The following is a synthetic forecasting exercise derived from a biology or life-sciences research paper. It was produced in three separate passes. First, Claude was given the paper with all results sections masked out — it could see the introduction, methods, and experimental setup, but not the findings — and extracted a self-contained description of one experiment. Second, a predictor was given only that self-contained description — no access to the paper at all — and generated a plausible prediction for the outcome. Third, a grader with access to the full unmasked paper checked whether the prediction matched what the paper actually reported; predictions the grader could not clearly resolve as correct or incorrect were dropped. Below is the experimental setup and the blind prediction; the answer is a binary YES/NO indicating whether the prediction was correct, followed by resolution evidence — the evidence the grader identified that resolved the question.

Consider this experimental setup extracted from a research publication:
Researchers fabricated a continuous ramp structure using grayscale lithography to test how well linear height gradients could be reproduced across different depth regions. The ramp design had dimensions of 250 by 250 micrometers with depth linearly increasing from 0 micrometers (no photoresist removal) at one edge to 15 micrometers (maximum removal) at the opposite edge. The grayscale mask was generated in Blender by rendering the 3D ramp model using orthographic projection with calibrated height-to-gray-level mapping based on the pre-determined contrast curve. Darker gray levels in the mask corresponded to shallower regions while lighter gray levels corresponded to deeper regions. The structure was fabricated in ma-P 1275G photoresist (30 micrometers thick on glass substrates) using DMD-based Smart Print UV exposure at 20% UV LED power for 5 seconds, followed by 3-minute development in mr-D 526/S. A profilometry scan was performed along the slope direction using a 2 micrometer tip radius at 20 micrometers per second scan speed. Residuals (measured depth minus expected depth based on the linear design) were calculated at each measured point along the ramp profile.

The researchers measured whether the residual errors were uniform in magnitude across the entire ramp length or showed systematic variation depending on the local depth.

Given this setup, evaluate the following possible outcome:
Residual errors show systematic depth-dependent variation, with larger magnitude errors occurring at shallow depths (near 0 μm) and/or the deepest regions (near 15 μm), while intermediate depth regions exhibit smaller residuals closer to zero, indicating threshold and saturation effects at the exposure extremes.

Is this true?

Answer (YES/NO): NO